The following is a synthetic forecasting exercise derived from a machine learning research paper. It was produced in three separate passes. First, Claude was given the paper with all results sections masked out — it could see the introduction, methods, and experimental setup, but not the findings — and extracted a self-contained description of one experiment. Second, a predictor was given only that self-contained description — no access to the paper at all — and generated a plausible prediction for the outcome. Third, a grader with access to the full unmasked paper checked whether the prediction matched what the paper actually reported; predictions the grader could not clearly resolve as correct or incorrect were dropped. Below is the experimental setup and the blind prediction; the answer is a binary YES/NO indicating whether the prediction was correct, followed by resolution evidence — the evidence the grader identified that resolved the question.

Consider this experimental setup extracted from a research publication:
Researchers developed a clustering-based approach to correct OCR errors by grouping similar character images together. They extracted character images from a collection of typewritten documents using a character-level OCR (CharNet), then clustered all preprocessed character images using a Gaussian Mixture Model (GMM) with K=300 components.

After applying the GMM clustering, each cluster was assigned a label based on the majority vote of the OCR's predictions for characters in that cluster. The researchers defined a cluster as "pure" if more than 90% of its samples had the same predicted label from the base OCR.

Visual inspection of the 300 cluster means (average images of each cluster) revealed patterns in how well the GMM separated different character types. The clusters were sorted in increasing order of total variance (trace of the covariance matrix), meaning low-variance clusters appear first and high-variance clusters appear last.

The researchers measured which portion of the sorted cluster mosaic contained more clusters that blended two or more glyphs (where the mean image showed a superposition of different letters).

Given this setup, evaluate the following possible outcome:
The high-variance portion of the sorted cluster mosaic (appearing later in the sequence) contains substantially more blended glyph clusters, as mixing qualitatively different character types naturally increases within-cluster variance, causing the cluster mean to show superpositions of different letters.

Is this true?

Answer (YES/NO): YES